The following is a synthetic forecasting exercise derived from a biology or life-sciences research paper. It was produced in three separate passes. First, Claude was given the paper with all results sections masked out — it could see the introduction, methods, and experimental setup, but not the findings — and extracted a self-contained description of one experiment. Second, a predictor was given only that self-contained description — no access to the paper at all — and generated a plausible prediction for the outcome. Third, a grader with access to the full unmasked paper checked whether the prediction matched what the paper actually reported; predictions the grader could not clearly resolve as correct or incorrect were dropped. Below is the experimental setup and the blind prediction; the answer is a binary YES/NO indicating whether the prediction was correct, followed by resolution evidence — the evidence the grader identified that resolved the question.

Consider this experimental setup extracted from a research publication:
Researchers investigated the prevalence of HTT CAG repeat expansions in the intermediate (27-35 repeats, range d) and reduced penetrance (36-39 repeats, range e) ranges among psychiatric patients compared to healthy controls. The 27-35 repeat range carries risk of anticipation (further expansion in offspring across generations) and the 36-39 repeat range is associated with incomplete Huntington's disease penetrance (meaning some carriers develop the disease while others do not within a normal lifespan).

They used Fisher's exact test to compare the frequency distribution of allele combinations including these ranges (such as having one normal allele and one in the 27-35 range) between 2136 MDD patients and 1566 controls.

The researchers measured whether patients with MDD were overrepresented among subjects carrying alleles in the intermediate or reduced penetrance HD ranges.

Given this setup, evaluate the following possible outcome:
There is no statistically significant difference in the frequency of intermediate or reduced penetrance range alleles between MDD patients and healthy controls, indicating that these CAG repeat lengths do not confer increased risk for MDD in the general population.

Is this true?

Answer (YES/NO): YES